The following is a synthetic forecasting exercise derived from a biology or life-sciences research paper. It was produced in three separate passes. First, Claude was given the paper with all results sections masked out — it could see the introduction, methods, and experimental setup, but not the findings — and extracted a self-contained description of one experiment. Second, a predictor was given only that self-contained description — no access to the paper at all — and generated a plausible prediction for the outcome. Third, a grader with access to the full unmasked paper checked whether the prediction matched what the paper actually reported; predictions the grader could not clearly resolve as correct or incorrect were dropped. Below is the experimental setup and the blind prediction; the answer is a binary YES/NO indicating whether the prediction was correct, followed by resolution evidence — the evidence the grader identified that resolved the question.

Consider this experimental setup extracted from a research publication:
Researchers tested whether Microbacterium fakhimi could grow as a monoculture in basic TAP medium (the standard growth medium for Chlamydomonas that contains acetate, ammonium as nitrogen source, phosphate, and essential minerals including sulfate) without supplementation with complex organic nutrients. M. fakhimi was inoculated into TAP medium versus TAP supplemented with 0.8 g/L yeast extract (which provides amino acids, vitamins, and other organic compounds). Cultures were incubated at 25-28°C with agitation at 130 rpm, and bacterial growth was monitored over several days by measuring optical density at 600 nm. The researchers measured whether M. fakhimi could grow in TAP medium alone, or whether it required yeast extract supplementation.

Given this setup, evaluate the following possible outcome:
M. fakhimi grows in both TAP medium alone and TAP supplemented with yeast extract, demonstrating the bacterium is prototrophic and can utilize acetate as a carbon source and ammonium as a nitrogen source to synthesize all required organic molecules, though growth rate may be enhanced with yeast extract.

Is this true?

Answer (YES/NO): NO